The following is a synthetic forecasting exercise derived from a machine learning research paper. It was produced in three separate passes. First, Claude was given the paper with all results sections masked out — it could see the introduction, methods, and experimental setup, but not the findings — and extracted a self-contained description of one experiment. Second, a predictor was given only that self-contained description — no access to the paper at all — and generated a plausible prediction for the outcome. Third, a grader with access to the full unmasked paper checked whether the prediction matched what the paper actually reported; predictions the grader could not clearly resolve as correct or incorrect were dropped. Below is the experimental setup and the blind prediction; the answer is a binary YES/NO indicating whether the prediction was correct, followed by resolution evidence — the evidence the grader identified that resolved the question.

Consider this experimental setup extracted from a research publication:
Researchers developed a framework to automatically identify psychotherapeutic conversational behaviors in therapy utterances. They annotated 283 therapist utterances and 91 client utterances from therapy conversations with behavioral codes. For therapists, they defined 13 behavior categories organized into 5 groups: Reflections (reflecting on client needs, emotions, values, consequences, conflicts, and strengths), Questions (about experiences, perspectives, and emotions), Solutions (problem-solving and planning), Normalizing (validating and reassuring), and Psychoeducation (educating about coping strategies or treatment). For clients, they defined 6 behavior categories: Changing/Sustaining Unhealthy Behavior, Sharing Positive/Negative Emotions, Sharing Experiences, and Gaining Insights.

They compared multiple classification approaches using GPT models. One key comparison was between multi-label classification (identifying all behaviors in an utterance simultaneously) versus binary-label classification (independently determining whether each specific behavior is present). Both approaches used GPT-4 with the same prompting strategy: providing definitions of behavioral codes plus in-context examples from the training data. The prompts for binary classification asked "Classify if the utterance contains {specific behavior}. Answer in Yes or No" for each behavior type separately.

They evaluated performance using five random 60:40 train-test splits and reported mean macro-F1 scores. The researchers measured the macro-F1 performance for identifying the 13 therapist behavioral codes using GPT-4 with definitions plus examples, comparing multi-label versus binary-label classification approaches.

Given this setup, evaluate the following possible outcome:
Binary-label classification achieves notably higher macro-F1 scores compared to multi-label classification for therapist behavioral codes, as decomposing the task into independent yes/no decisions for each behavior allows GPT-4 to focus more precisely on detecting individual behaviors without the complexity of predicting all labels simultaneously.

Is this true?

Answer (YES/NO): NO